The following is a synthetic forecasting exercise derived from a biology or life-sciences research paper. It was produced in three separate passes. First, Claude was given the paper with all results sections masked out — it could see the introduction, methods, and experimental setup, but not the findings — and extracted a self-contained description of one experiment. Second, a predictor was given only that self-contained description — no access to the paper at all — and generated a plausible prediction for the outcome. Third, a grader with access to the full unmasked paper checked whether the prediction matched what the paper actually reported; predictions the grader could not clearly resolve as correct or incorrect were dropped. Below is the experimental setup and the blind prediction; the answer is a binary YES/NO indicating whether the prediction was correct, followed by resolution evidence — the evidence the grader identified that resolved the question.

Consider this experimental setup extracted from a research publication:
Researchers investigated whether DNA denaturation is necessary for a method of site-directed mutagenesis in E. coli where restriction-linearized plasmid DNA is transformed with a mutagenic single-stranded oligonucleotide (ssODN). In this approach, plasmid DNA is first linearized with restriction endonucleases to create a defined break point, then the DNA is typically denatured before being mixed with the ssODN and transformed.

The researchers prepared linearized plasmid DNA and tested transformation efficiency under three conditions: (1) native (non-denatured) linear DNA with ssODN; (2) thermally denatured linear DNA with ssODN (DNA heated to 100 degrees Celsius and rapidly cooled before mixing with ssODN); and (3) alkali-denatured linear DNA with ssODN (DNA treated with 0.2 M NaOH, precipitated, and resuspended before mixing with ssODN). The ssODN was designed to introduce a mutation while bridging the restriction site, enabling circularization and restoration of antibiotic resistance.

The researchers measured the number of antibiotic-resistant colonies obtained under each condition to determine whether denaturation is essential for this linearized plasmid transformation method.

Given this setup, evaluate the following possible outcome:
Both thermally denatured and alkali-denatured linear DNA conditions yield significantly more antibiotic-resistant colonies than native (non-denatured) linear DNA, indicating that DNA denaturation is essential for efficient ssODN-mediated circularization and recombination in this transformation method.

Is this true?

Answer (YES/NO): NO